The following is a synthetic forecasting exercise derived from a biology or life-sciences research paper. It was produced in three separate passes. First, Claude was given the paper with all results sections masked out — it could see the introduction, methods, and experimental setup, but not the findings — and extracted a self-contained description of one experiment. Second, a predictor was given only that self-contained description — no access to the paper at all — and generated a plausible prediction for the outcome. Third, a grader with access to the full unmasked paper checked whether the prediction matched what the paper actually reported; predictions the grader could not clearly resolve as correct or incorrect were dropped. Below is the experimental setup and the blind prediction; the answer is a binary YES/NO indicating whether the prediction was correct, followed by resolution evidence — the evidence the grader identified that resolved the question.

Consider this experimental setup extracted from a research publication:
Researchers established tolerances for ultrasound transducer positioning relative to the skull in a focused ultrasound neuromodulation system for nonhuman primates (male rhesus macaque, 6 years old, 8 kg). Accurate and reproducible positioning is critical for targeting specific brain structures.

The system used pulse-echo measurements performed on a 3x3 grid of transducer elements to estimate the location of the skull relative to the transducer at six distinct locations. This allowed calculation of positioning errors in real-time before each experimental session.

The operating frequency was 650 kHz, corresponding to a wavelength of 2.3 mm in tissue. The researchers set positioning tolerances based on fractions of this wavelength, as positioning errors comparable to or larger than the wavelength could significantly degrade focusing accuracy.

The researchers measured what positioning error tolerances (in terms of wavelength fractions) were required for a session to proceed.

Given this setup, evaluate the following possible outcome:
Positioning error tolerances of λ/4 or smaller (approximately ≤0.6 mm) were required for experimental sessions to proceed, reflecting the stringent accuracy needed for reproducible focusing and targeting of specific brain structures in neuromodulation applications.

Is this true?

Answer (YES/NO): NO